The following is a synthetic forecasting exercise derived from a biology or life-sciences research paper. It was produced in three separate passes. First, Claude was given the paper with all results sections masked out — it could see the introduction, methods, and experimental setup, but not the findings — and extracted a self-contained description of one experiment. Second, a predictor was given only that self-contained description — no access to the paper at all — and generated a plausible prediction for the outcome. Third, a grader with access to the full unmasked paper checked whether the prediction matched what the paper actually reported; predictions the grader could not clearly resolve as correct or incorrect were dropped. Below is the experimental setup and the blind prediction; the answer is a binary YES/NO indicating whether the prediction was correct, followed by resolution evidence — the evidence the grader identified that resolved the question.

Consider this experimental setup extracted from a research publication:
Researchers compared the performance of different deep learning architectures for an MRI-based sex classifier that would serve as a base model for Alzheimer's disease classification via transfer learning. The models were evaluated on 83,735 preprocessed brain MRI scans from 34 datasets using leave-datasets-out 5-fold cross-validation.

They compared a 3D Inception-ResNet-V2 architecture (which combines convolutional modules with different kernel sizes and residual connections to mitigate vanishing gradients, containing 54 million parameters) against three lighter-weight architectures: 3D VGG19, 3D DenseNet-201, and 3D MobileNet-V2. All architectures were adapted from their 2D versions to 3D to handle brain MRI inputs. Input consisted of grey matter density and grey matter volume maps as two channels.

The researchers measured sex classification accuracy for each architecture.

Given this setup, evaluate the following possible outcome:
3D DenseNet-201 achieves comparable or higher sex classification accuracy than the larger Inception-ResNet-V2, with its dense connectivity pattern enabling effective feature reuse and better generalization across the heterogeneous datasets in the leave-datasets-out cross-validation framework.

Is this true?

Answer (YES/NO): NO